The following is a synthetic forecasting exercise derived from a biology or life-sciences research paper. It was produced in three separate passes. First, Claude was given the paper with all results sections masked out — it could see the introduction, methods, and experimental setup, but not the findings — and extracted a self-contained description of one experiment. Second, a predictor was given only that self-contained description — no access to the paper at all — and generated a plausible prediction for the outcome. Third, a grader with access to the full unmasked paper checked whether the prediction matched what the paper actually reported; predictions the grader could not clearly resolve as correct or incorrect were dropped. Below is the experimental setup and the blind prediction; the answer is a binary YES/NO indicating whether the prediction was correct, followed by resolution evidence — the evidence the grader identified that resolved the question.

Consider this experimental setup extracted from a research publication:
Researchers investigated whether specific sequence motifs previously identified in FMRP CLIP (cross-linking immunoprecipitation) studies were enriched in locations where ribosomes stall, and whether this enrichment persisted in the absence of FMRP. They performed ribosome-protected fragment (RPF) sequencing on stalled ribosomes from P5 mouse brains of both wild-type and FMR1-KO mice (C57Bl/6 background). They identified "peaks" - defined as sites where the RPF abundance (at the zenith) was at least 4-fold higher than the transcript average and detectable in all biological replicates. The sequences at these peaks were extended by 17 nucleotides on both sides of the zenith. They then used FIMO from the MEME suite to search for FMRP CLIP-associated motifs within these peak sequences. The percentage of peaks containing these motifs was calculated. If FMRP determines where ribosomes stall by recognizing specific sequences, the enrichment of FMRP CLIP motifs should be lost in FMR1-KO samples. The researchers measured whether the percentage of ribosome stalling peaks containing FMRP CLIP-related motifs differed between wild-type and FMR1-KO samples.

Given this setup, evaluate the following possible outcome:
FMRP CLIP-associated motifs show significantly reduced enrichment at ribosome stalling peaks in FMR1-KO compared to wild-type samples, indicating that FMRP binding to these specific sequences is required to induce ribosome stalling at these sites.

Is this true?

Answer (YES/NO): NO